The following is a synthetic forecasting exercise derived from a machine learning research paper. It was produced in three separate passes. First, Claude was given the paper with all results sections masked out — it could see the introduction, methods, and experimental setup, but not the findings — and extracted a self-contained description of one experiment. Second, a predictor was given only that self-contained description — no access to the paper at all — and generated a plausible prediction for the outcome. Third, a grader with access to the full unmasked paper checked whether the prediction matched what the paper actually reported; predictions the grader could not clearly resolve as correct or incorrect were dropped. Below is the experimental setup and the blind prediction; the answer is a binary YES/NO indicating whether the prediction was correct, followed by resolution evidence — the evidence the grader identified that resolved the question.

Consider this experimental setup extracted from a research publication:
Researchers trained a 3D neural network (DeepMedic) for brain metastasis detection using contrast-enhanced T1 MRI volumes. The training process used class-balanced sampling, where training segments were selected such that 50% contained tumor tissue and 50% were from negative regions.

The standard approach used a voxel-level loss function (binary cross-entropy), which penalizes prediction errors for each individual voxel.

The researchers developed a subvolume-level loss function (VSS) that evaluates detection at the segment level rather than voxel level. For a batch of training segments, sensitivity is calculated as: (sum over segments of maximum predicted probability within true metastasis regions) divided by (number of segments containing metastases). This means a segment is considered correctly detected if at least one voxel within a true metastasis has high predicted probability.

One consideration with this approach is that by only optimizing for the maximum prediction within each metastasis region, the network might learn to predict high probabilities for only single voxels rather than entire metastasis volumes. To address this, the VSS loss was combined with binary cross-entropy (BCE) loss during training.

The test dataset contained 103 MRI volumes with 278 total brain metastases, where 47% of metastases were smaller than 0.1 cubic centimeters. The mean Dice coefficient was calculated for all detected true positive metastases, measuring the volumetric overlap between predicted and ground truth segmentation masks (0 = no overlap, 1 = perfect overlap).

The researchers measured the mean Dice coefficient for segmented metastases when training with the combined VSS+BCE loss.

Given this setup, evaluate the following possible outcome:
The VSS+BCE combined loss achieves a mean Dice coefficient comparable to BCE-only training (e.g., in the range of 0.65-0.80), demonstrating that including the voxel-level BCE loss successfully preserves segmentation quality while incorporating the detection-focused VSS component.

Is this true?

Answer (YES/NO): NO